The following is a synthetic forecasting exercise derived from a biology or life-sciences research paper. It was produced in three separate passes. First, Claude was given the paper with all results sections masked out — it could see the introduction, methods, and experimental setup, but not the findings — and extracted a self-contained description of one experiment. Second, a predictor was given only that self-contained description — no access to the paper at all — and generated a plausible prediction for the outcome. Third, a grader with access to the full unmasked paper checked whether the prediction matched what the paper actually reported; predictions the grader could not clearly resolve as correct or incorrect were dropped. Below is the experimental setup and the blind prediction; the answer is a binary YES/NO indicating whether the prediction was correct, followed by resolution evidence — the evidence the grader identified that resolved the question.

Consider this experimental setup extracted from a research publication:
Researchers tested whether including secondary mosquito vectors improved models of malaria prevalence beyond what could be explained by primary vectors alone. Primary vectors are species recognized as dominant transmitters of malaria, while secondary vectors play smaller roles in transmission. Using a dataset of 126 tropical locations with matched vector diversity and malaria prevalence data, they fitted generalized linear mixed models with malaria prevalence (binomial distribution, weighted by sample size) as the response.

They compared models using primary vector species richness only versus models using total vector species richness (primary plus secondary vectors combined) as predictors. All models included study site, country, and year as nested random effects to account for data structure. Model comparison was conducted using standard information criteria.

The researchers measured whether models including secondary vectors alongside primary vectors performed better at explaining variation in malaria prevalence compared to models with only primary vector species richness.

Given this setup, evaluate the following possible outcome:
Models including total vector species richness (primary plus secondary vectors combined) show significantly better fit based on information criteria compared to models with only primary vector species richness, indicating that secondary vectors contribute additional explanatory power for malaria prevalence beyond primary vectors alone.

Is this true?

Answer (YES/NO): NO